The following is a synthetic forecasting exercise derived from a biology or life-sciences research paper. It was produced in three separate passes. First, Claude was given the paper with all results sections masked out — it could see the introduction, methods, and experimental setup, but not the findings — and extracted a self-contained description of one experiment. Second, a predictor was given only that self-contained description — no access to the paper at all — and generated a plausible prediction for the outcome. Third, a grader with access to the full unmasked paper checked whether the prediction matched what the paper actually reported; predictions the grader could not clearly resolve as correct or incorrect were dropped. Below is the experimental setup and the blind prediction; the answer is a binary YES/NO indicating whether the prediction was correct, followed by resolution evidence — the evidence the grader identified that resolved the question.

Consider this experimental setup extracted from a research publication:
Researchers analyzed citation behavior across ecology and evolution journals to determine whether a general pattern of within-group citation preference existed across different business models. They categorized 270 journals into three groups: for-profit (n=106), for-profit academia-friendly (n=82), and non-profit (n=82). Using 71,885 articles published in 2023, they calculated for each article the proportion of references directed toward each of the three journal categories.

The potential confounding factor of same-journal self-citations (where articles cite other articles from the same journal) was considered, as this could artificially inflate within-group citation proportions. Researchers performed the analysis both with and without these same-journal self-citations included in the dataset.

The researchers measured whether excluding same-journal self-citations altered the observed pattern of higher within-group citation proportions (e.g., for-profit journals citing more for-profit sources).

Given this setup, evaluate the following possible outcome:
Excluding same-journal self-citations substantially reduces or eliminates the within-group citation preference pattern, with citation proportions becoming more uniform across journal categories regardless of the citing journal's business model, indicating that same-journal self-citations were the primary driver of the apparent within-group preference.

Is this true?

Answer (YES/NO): NO